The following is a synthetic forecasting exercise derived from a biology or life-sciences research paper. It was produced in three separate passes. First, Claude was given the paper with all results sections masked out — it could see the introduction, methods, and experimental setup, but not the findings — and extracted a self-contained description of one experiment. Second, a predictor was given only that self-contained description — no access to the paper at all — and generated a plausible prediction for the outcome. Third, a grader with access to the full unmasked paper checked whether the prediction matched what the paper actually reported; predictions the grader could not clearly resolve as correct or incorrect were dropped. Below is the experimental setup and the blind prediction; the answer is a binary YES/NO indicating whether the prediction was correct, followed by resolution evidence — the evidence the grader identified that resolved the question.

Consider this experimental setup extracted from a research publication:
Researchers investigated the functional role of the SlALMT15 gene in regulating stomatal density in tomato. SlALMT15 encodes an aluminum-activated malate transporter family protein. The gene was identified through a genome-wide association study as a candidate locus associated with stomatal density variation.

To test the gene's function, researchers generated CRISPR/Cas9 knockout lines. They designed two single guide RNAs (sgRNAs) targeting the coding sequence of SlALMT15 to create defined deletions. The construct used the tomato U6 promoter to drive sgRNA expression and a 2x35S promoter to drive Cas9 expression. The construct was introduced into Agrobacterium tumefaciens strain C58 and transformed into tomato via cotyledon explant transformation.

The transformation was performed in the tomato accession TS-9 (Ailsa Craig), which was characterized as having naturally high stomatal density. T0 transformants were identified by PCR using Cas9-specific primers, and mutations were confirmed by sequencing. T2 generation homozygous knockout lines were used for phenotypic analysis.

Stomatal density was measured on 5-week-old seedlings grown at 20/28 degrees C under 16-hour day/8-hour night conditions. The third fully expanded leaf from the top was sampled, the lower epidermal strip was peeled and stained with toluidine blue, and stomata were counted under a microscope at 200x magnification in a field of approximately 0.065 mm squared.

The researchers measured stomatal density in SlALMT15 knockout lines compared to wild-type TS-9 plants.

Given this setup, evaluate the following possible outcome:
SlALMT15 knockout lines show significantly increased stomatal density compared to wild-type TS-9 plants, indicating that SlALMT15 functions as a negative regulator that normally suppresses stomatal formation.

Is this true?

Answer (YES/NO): NO